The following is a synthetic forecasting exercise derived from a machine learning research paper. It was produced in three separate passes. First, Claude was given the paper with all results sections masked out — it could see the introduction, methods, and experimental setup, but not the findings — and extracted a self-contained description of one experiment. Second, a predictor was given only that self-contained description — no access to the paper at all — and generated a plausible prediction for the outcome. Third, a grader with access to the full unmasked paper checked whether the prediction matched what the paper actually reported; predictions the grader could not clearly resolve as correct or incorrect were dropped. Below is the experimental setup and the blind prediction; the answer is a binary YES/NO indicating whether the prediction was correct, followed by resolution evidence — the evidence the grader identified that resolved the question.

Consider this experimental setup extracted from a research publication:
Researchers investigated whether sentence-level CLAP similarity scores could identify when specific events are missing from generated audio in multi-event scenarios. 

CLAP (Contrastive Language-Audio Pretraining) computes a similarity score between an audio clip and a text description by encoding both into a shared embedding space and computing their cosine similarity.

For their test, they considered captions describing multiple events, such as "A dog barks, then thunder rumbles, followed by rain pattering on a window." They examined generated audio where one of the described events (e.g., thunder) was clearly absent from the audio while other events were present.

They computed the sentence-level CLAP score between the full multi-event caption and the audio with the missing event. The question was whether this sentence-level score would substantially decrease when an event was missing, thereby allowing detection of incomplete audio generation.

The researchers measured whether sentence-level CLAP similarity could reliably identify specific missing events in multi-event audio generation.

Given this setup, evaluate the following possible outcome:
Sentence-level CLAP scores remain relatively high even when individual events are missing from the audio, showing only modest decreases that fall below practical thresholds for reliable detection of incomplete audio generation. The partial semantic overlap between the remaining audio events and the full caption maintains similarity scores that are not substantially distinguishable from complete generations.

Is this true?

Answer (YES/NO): NO